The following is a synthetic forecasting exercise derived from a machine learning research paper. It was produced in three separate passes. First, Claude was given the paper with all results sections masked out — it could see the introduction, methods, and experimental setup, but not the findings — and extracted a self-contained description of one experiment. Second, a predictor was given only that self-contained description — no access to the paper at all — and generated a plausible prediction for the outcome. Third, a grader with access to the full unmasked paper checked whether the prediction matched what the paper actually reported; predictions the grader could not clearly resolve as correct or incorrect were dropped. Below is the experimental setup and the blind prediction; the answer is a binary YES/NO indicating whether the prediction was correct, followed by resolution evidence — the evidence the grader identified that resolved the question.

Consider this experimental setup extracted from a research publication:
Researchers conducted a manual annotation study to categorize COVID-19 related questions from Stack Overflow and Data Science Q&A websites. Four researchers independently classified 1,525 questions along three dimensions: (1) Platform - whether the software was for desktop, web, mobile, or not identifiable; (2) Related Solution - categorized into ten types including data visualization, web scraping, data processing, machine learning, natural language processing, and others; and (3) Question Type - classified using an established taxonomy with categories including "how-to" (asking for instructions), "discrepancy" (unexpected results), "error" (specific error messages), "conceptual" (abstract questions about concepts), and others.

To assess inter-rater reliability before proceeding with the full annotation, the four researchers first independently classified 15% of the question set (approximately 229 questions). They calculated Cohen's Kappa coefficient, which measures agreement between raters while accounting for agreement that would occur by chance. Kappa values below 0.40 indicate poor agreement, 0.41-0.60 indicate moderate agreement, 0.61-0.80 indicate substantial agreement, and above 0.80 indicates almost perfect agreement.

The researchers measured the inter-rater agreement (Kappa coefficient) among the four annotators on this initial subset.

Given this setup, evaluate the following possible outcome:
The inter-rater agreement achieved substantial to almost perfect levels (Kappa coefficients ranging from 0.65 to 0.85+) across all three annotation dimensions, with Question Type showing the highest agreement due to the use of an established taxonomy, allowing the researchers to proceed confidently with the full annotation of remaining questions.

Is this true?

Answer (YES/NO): NO